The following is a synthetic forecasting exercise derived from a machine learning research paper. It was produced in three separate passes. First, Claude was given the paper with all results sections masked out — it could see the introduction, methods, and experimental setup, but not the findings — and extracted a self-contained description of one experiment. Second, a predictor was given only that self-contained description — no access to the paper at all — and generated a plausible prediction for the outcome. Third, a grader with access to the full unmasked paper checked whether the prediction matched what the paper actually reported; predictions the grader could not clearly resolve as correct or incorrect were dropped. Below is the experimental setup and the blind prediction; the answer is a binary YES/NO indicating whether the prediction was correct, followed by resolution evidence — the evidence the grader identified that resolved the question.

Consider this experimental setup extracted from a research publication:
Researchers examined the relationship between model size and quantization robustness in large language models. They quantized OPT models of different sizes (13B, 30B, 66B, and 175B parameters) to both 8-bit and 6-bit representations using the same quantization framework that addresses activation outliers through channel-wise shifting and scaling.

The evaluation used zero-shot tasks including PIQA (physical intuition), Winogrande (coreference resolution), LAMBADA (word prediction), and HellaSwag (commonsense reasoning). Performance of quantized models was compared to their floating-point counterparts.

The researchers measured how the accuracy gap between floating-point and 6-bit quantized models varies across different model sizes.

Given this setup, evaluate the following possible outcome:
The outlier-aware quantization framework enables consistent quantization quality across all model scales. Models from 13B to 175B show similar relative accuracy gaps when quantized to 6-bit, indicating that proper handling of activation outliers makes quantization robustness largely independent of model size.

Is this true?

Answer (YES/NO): NO